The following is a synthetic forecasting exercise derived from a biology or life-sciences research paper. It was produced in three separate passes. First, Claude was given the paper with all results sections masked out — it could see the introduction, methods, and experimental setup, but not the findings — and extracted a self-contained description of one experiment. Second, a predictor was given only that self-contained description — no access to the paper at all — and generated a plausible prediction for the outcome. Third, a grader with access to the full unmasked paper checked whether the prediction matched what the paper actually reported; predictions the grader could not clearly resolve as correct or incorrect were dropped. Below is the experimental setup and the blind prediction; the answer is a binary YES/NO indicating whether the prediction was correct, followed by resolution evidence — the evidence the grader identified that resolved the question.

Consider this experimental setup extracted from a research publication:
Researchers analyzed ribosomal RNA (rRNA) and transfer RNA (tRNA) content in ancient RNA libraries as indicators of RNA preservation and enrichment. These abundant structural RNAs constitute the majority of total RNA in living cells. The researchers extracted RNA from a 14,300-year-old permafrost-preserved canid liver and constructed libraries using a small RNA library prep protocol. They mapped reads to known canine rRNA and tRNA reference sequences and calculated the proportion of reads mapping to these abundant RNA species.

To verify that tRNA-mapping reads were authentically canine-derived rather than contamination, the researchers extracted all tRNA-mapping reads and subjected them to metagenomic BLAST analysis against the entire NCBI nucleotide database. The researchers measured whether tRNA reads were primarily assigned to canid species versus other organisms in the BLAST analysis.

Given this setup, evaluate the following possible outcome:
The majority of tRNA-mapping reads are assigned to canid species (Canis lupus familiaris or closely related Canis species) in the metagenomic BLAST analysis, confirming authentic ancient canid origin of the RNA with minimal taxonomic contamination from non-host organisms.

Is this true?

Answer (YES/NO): YES